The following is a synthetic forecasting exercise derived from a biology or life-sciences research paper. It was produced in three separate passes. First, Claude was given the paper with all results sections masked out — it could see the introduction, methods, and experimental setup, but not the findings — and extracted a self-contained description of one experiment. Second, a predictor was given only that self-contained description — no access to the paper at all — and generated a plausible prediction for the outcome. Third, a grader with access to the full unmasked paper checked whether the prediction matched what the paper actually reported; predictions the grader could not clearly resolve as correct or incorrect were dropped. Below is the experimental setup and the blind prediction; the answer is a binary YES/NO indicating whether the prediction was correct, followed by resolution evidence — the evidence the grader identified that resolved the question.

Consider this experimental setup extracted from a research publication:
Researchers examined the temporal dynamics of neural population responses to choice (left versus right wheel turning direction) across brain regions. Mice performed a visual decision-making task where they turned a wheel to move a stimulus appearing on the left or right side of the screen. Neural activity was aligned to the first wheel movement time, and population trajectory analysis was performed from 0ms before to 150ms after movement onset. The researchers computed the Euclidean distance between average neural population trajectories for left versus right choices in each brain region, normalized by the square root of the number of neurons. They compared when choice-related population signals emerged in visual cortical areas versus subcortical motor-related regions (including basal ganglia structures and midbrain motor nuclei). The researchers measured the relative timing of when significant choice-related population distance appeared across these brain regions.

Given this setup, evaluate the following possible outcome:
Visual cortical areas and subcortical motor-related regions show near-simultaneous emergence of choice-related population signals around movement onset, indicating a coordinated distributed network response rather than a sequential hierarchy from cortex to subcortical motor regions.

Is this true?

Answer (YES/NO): NO